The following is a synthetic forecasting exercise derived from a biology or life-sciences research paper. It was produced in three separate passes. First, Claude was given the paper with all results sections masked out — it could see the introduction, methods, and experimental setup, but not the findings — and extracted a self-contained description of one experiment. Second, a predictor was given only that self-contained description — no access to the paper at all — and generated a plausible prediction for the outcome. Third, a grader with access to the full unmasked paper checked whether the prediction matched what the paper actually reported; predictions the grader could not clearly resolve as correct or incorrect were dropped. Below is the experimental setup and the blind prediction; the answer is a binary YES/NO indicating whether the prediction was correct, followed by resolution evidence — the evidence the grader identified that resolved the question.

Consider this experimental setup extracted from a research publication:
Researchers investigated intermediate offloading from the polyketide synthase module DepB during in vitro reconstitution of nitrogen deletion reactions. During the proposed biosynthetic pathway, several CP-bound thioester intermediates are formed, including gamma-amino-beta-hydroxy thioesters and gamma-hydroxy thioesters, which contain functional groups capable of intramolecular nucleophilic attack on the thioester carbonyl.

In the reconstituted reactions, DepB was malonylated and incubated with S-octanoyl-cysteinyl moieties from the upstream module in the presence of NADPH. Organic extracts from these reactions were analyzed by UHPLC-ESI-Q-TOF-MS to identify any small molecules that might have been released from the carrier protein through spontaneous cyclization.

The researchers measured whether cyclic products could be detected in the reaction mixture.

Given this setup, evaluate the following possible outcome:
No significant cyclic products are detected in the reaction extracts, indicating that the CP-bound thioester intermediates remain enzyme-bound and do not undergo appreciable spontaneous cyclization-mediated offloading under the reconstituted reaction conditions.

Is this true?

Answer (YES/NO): NO